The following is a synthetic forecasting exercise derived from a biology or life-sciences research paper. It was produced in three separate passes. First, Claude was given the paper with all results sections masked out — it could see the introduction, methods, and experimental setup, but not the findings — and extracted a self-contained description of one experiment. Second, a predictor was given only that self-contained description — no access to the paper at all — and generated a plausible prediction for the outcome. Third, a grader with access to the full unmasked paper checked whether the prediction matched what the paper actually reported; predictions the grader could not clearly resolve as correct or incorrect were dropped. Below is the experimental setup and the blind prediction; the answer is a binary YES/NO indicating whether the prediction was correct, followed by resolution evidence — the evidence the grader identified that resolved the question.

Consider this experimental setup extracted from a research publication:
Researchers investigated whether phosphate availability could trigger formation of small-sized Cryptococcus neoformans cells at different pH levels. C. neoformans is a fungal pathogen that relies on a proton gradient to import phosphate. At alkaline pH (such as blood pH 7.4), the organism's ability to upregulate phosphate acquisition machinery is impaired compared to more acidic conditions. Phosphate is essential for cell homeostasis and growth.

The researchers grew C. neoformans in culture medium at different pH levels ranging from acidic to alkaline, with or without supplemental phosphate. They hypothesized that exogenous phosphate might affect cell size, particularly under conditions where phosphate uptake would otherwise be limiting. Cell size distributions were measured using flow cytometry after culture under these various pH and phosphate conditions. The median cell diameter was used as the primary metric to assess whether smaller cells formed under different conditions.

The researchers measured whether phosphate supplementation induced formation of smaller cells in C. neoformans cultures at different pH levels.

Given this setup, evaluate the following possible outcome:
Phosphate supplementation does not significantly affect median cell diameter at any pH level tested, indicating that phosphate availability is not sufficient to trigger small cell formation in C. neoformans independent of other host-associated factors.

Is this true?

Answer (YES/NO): NO